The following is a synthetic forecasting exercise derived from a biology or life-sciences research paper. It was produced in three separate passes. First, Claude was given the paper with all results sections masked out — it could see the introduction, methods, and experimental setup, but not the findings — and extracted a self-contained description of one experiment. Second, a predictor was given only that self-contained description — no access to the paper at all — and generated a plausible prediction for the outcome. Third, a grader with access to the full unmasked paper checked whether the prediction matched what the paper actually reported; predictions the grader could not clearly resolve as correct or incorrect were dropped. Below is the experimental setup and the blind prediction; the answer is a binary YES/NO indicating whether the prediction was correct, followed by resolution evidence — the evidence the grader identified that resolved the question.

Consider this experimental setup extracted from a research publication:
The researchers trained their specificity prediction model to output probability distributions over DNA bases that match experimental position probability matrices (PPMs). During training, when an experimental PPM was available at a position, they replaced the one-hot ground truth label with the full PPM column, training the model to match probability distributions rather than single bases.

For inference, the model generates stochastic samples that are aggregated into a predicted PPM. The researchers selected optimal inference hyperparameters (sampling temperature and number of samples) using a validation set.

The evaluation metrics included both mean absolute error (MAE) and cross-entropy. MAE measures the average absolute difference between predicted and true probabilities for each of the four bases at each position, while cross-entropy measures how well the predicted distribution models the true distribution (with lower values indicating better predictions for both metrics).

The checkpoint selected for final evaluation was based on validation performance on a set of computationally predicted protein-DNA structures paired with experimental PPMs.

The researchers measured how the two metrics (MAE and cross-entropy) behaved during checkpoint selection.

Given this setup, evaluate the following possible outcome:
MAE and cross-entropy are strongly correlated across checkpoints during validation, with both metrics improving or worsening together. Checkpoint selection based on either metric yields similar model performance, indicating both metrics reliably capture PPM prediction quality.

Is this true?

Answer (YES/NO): NO